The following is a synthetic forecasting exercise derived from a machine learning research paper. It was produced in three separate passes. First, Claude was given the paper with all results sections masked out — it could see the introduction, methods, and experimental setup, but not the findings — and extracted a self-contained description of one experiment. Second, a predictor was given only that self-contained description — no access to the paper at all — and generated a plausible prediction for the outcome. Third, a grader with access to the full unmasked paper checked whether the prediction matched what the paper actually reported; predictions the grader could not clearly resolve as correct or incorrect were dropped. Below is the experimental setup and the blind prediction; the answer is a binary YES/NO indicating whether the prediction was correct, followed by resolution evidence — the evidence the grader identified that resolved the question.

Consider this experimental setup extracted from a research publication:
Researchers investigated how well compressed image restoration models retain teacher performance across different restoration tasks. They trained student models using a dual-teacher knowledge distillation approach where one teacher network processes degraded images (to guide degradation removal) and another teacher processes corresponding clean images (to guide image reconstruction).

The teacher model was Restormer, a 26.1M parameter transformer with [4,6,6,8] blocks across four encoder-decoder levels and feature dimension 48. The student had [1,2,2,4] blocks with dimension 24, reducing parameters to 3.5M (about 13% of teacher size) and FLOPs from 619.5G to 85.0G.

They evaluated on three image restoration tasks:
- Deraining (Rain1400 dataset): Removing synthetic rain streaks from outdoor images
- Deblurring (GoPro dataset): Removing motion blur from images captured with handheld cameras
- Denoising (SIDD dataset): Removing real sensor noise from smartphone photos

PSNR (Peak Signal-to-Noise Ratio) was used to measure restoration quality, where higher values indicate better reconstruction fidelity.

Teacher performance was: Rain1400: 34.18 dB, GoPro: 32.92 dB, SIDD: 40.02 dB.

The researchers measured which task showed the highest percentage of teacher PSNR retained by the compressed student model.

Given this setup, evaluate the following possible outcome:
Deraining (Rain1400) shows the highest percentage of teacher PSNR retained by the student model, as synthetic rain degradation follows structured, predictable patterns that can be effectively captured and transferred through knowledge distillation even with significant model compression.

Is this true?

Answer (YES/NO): NO